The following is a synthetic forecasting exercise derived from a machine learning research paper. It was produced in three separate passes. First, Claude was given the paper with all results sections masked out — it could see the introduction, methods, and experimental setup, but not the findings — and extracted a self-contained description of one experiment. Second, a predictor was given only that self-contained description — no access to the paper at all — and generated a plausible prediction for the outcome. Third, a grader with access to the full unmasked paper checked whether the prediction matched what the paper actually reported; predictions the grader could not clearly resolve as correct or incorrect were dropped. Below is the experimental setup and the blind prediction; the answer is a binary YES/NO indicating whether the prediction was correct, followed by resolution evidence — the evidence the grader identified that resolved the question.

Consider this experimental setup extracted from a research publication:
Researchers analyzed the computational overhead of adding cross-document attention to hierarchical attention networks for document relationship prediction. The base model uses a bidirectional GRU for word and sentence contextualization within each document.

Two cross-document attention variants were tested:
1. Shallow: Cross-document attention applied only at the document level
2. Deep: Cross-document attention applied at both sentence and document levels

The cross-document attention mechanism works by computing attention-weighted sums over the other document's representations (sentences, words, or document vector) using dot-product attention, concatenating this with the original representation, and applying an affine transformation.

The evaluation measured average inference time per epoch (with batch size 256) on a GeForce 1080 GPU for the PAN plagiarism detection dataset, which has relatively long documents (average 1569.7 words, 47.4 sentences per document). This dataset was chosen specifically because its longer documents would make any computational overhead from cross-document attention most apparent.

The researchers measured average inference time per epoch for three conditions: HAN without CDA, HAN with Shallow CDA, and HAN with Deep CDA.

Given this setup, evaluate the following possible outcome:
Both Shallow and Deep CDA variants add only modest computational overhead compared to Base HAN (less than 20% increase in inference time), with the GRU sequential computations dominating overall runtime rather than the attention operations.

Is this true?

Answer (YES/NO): NO